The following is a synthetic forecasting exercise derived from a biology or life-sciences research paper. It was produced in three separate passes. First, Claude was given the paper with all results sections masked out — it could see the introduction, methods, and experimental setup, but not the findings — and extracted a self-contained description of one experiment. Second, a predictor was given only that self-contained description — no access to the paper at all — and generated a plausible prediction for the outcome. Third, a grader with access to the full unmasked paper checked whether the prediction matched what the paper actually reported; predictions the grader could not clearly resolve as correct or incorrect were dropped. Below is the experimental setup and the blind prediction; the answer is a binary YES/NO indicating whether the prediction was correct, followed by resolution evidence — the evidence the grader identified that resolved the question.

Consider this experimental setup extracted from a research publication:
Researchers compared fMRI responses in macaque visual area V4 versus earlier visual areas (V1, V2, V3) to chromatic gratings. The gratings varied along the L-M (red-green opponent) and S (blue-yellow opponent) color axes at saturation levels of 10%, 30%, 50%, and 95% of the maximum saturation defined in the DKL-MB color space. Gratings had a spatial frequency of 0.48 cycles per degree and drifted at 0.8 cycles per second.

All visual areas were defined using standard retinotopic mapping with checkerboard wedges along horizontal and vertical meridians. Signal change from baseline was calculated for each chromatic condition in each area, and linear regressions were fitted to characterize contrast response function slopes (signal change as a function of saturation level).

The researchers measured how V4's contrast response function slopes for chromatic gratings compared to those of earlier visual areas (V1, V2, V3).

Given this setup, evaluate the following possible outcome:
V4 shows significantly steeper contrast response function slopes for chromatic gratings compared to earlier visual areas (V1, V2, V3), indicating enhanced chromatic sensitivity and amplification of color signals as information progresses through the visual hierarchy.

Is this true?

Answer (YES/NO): NO